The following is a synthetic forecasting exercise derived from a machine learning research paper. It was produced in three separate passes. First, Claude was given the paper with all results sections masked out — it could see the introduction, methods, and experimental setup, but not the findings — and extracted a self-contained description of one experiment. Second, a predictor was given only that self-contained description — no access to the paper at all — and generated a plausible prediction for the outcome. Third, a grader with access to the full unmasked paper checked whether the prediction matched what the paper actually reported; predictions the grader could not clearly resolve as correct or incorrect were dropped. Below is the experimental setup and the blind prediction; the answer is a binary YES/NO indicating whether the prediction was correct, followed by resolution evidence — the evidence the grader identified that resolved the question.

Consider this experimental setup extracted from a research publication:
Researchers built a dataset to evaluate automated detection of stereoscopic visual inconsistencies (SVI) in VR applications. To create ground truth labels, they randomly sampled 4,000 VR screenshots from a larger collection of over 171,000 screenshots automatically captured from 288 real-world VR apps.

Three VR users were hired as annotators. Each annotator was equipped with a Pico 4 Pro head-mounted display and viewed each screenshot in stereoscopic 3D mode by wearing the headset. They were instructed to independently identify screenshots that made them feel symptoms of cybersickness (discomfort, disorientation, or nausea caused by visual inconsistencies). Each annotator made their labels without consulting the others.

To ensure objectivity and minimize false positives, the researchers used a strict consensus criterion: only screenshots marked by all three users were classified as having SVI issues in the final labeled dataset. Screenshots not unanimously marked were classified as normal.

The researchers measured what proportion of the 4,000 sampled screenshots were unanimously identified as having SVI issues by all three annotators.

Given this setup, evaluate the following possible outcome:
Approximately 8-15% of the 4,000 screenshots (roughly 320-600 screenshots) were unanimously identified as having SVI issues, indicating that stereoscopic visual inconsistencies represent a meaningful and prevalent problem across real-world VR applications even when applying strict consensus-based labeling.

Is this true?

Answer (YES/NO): NO